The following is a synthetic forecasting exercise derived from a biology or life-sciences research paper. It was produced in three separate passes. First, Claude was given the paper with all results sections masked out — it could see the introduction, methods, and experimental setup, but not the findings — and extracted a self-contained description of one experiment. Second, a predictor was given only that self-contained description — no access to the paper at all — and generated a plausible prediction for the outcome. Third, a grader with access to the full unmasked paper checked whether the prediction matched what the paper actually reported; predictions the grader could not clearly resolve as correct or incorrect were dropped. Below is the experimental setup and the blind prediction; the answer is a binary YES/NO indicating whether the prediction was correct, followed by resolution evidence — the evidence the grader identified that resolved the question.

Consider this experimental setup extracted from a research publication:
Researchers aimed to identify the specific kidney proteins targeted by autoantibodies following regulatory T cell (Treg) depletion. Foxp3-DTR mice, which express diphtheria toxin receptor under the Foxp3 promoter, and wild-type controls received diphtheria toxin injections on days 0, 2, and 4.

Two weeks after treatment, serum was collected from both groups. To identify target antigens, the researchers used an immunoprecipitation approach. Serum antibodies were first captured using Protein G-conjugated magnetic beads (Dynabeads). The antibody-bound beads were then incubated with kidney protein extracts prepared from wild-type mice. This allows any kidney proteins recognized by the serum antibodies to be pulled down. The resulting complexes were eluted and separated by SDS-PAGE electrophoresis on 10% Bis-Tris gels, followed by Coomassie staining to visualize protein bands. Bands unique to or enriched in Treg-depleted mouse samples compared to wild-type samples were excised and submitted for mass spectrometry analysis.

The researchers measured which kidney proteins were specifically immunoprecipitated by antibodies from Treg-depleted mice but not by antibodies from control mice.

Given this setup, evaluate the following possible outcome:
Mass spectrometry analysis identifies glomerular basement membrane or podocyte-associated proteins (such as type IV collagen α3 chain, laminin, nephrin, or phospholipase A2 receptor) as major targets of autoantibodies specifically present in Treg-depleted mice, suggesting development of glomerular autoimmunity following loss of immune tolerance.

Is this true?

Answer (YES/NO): NO